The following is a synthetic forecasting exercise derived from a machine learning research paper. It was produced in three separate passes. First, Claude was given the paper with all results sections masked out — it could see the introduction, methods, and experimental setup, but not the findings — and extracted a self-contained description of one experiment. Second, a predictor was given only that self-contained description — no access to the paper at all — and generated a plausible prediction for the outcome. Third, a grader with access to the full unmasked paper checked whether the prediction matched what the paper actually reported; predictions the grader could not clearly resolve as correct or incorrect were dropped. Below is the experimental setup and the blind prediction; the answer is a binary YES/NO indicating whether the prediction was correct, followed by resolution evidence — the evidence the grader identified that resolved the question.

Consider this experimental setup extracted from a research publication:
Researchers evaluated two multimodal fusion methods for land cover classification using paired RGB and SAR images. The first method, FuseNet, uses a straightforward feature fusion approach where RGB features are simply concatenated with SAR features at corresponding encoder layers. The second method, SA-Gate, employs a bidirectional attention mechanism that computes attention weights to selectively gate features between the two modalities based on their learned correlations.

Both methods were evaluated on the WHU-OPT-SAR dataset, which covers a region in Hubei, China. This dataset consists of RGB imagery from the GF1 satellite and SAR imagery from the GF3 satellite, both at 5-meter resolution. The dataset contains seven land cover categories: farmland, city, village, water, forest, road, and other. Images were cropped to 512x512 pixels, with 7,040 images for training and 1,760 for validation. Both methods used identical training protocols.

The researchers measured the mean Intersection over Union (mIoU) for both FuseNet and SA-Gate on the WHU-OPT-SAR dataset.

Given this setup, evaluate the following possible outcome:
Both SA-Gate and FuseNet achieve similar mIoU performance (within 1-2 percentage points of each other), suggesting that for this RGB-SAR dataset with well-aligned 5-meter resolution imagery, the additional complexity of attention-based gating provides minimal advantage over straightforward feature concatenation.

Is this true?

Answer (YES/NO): NO